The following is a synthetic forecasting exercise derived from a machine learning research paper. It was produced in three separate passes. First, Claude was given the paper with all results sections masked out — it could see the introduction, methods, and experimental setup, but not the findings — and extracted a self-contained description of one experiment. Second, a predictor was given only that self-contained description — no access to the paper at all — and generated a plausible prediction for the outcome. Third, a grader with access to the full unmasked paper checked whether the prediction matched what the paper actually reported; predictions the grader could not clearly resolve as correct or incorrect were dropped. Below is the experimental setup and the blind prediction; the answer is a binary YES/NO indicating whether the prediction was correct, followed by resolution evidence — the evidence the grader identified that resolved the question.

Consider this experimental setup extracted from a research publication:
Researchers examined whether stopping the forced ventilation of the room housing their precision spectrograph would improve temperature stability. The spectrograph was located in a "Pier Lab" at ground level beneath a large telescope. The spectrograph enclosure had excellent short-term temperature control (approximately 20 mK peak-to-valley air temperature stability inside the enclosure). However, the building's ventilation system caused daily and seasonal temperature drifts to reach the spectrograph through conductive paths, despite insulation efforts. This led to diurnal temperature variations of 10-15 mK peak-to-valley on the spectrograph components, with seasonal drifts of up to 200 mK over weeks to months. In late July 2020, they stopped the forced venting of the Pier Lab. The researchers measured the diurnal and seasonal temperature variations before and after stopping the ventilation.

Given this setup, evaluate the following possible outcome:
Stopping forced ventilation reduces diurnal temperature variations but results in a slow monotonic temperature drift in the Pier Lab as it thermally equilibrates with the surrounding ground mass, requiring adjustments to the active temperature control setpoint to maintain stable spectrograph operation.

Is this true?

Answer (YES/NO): NO